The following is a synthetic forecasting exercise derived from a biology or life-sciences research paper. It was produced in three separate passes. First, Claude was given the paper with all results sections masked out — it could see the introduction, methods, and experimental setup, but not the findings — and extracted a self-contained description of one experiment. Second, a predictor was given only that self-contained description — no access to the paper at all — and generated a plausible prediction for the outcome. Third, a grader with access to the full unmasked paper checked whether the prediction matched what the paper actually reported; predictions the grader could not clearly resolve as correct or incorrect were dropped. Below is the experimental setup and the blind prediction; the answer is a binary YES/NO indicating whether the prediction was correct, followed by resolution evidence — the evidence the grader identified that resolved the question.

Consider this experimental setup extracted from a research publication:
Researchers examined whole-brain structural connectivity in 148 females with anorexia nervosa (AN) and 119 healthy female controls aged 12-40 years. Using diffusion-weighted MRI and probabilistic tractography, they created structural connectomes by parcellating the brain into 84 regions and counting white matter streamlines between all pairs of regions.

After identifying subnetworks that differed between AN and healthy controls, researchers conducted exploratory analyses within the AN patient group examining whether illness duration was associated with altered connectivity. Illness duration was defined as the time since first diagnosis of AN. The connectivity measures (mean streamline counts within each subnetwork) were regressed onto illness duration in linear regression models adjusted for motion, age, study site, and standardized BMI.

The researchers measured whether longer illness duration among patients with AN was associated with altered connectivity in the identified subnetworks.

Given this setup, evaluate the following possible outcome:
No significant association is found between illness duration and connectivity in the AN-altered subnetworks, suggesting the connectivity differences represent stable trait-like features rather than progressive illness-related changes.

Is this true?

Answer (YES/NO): YES